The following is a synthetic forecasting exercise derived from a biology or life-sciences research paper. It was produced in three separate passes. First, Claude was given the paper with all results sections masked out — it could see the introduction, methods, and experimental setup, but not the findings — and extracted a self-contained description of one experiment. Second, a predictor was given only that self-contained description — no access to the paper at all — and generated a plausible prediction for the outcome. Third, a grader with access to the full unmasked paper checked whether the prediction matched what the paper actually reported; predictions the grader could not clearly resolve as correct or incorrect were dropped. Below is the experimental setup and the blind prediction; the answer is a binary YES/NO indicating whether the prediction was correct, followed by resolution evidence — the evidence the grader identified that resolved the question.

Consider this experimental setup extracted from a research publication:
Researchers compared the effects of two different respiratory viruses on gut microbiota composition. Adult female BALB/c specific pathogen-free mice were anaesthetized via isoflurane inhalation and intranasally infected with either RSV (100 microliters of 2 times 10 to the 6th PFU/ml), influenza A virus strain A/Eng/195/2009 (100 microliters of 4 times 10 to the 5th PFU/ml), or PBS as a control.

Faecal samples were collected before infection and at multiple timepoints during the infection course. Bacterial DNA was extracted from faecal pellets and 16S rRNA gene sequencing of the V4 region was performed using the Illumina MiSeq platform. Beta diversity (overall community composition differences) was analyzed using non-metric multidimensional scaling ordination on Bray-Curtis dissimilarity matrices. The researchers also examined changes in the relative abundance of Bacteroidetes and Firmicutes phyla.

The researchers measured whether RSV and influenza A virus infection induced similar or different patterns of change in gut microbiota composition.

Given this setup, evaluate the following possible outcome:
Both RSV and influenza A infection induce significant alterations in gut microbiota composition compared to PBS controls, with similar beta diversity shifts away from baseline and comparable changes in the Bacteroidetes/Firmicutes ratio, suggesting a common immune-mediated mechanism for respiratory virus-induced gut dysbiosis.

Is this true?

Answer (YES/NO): YES